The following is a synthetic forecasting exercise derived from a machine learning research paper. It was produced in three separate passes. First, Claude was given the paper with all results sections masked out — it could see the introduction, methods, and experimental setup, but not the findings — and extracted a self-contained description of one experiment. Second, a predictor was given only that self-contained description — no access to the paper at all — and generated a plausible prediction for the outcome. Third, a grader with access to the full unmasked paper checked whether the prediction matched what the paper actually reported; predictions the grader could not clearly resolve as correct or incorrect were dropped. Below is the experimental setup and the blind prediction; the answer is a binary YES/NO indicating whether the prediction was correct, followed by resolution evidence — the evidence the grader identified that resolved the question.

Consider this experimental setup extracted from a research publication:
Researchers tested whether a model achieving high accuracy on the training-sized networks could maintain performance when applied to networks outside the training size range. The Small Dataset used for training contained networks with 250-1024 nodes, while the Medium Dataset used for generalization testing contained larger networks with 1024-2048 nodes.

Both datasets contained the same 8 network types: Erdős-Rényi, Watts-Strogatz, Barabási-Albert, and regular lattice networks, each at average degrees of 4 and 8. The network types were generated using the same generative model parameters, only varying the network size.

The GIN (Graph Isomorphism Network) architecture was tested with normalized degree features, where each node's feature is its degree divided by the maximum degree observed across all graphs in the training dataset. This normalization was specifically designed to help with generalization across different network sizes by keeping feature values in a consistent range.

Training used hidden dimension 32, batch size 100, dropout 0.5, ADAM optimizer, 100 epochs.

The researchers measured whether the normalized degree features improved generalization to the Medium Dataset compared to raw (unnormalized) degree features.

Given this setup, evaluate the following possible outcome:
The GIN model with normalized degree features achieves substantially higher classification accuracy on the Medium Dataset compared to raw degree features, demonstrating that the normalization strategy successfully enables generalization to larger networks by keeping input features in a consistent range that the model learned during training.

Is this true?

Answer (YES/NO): NO